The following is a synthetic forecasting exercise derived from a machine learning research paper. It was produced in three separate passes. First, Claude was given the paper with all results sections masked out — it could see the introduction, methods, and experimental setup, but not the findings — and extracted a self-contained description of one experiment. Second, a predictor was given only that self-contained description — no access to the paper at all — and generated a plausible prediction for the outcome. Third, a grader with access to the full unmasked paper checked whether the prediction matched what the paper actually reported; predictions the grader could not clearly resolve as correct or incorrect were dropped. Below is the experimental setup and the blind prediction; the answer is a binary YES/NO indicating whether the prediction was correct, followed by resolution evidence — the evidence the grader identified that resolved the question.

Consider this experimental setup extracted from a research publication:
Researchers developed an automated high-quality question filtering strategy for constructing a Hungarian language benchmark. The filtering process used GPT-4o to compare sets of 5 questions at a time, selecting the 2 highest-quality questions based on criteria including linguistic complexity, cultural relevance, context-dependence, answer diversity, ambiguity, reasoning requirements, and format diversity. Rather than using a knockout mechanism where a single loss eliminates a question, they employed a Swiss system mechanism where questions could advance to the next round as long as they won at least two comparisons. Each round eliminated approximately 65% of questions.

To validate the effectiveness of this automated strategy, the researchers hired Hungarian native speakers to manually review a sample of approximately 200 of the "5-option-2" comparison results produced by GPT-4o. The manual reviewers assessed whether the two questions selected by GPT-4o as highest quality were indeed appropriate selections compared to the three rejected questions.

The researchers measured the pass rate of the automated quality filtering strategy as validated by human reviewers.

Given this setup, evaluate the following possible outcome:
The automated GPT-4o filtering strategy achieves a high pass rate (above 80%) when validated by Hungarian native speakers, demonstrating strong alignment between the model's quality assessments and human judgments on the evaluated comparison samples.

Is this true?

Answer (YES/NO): YES